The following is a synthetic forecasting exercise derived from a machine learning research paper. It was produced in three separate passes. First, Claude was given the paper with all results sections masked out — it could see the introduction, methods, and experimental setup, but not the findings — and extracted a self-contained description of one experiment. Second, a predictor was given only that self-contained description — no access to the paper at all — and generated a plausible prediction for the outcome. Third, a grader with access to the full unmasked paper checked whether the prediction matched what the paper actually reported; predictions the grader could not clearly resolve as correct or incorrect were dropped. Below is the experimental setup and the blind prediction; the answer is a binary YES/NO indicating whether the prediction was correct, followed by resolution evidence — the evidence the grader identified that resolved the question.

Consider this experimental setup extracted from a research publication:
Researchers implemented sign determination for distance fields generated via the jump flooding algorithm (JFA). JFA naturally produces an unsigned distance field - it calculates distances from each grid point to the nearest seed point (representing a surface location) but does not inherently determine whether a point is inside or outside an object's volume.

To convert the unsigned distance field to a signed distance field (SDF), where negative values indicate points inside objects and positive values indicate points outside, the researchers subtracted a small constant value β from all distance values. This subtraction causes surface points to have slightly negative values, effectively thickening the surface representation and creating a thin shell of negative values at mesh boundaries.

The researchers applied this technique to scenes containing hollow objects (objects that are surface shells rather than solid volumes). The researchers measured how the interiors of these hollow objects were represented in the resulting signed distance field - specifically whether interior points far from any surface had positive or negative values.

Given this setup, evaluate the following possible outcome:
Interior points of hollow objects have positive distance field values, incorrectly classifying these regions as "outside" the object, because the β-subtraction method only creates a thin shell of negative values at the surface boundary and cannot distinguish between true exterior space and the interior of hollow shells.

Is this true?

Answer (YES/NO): YES